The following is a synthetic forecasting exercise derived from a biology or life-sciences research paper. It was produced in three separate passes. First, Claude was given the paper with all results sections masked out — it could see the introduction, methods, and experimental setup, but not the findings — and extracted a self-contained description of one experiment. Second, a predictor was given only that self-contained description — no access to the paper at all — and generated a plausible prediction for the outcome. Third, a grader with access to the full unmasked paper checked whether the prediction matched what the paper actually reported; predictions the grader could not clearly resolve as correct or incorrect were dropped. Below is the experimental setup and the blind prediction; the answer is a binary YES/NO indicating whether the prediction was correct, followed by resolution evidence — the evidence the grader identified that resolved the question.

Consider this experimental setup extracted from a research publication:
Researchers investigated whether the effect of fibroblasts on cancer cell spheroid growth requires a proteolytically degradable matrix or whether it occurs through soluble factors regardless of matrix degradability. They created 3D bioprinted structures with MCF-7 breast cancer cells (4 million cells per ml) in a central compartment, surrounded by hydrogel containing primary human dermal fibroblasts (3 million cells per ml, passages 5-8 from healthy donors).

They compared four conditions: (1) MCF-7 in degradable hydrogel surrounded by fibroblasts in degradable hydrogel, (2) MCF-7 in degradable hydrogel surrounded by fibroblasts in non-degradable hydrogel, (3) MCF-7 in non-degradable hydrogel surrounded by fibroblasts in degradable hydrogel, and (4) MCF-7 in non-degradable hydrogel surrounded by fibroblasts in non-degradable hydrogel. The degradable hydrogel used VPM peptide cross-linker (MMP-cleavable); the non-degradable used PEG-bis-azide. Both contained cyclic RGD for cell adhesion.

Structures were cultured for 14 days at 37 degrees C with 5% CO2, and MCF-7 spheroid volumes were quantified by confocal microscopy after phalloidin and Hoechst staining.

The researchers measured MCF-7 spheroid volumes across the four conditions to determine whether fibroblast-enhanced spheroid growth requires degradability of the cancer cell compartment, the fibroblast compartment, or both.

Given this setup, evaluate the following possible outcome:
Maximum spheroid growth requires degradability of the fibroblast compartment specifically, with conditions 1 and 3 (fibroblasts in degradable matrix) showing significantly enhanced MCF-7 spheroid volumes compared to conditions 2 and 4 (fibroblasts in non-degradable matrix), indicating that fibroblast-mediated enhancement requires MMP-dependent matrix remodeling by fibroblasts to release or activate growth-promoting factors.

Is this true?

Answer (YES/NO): NO